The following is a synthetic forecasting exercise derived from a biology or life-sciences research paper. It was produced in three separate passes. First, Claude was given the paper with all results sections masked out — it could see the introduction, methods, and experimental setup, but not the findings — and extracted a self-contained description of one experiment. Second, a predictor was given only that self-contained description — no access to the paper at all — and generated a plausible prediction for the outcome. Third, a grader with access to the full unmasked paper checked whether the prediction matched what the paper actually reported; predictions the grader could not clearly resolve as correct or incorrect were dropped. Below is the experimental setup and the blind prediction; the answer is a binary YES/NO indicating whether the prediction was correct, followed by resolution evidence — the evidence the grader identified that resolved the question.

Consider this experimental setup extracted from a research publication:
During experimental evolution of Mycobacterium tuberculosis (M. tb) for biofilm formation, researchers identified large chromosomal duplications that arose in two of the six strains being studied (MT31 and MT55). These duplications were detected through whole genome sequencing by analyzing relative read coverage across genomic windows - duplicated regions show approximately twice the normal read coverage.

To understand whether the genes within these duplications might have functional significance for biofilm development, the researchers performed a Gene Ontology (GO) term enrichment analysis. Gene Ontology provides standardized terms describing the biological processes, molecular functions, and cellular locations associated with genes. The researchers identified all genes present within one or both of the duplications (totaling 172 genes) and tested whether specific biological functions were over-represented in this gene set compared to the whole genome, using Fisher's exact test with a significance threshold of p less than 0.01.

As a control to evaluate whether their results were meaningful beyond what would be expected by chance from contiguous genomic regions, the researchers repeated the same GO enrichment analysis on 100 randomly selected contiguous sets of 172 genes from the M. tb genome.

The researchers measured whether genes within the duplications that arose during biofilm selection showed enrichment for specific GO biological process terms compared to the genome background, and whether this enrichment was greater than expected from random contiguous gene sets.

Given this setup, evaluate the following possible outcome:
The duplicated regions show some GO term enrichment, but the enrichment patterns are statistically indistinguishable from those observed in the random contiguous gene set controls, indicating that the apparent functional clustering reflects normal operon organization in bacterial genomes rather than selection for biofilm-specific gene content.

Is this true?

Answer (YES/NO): YES